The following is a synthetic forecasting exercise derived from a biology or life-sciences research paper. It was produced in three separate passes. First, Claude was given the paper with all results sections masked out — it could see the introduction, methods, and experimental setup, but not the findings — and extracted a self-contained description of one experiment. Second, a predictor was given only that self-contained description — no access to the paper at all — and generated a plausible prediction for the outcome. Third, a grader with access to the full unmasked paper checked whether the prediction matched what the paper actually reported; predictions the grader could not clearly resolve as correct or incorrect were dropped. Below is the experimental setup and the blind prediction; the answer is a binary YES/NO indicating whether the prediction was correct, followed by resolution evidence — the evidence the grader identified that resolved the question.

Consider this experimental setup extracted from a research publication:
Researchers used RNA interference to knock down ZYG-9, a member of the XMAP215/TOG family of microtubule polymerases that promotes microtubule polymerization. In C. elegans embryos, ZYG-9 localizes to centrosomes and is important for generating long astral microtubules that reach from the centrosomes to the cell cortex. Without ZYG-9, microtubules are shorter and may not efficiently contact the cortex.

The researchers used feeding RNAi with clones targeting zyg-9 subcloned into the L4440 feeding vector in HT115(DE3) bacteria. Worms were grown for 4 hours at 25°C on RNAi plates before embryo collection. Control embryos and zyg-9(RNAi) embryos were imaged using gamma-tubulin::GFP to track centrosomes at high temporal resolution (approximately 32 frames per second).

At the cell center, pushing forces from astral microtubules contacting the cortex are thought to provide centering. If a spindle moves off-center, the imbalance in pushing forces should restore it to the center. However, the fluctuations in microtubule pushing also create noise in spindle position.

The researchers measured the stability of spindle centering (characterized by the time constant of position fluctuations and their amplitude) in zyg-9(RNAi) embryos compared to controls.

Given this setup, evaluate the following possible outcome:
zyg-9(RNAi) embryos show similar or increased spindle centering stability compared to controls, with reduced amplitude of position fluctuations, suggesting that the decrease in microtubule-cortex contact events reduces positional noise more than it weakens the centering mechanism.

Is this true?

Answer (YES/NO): NO